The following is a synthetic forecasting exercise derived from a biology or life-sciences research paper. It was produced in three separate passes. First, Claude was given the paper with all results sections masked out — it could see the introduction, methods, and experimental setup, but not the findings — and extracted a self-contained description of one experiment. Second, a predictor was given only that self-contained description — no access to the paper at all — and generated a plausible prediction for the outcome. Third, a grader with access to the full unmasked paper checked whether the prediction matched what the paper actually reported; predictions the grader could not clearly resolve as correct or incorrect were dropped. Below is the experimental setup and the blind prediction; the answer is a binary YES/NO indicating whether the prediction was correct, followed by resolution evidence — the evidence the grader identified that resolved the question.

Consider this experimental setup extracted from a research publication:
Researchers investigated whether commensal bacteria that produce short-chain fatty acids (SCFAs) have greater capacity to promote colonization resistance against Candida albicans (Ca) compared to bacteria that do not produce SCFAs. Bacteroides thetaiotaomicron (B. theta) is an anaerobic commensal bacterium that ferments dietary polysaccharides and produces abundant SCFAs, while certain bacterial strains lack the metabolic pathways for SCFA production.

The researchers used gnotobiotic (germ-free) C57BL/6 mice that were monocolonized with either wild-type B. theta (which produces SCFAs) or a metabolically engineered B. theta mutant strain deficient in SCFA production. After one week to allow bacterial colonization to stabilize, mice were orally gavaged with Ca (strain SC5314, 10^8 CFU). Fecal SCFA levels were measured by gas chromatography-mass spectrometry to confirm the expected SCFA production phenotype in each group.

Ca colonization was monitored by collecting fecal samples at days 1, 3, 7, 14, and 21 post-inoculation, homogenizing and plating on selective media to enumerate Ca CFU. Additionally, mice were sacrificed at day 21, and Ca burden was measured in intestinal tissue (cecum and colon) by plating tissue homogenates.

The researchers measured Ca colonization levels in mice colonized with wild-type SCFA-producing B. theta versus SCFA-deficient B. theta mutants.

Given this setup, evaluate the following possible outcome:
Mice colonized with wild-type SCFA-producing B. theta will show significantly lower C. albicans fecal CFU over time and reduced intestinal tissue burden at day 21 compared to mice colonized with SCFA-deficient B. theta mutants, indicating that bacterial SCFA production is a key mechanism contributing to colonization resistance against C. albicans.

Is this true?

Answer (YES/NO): YES